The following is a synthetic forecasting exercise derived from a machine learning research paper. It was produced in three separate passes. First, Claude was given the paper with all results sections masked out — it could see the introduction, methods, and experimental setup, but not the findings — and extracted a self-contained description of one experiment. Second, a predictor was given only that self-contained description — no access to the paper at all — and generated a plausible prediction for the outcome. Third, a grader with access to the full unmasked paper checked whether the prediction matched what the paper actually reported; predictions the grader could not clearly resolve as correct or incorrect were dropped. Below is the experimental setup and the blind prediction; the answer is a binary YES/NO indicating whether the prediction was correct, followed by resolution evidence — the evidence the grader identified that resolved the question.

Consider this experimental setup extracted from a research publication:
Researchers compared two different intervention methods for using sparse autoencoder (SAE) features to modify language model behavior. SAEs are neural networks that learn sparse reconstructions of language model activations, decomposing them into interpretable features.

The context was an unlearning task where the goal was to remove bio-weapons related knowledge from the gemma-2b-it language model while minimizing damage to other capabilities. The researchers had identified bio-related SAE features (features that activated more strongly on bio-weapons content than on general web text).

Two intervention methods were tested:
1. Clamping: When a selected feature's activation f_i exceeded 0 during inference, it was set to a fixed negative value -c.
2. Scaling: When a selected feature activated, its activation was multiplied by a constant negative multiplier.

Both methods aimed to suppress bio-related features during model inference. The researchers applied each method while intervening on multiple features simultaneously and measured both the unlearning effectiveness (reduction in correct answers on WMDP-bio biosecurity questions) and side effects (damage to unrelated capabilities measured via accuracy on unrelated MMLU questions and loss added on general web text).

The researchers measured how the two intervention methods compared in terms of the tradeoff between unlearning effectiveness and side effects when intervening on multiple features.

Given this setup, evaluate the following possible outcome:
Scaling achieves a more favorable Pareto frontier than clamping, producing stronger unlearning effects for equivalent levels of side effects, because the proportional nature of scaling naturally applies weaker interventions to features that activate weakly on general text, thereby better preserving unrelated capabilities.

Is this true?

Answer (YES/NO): NO